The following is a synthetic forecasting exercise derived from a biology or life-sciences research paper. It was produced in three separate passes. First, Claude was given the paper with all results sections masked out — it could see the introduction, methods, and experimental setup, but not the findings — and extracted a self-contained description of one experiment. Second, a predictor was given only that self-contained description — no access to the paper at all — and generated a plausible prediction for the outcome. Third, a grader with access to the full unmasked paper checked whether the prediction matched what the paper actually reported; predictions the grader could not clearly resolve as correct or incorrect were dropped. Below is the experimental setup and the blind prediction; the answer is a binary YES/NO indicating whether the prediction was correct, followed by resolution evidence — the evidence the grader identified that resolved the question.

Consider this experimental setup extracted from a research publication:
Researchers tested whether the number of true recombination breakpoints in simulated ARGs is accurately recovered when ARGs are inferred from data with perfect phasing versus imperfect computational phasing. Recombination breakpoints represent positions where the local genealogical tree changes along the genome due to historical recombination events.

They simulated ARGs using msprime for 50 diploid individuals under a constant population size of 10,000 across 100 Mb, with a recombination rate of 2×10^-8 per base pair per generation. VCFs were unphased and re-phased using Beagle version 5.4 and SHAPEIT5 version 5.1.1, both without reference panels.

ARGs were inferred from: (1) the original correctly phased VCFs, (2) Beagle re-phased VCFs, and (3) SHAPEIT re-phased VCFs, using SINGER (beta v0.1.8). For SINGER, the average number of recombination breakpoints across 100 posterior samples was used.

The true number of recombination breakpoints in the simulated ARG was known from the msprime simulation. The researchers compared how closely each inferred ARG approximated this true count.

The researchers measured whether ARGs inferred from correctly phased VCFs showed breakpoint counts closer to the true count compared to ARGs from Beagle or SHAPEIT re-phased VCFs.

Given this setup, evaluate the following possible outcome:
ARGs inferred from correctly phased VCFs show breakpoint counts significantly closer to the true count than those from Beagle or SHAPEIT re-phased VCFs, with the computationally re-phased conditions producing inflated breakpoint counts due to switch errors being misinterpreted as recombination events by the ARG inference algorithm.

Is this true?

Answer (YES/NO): NO